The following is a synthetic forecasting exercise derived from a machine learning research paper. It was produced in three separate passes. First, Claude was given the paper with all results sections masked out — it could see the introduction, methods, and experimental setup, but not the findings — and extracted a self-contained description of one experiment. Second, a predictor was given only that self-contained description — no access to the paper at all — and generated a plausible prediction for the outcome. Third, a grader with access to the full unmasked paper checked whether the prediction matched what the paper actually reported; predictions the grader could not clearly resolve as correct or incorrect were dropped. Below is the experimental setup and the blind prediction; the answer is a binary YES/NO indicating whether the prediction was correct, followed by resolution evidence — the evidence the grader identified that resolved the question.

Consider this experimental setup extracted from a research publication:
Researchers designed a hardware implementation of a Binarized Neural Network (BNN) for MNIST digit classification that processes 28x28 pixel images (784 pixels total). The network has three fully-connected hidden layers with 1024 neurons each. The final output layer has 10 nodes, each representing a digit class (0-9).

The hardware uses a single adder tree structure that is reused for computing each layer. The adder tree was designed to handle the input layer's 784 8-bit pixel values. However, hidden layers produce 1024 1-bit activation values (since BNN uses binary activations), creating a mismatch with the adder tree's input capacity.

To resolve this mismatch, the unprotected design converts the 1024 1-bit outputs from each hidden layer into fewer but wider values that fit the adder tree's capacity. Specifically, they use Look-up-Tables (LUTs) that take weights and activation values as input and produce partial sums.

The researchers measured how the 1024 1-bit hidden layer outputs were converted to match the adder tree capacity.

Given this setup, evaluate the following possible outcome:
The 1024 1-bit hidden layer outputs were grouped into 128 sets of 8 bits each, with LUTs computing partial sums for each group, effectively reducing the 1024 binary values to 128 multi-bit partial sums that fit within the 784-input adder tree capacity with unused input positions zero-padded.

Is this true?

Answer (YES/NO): NO